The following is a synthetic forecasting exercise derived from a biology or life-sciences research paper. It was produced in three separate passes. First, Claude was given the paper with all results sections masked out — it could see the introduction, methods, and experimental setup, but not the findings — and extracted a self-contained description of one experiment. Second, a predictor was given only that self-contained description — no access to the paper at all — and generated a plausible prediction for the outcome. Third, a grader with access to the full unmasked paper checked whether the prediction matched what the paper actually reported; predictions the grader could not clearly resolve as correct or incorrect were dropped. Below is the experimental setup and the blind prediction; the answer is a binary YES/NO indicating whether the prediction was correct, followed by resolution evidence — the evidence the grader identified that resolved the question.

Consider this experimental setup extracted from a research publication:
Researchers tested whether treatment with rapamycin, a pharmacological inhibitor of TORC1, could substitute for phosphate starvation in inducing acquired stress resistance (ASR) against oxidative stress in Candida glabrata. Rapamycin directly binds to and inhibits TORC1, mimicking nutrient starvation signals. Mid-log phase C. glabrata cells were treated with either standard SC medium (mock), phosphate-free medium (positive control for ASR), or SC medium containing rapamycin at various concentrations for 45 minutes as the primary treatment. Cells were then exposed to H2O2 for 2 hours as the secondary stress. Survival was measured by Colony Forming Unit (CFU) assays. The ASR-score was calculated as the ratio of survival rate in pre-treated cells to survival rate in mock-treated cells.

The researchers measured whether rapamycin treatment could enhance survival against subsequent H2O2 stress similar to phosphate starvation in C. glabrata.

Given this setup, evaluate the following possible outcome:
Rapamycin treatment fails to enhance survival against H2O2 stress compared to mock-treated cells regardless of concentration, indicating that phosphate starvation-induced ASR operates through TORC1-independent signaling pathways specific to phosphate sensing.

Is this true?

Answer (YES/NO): NO